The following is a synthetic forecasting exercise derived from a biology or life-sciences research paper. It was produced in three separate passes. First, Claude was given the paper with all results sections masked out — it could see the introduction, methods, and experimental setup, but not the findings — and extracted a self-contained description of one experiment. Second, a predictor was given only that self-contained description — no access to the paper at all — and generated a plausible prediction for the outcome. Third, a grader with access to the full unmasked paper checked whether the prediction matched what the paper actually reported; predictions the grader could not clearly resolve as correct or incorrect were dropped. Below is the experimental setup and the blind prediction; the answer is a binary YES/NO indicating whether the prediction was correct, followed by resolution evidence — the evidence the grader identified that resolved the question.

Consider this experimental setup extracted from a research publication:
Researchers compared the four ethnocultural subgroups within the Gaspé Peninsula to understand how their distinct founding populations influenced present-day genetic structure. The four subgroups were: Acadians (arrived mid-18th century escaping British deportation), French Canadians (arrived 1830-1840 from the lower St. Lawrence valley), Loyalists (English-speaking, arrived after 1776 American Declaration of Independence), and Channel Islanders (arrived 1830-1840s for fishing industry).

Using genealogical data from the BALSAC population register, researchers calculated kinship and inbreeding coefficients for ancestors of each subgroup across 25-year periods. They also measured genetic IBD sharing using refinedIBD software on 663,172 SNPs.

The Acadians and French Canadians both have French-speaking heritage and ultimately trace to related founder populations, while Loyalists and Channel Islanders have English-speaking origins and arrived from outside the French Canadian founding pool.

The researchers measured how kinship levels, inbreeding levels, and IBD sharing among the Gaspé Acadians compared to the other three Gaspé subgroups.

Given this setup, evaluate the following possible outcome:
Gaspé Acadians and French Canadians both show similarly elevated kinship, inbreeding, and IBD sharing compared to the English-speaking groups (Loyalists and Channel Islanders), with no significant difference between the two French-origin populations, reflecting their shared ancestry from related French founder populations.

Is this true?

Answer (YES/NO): NO